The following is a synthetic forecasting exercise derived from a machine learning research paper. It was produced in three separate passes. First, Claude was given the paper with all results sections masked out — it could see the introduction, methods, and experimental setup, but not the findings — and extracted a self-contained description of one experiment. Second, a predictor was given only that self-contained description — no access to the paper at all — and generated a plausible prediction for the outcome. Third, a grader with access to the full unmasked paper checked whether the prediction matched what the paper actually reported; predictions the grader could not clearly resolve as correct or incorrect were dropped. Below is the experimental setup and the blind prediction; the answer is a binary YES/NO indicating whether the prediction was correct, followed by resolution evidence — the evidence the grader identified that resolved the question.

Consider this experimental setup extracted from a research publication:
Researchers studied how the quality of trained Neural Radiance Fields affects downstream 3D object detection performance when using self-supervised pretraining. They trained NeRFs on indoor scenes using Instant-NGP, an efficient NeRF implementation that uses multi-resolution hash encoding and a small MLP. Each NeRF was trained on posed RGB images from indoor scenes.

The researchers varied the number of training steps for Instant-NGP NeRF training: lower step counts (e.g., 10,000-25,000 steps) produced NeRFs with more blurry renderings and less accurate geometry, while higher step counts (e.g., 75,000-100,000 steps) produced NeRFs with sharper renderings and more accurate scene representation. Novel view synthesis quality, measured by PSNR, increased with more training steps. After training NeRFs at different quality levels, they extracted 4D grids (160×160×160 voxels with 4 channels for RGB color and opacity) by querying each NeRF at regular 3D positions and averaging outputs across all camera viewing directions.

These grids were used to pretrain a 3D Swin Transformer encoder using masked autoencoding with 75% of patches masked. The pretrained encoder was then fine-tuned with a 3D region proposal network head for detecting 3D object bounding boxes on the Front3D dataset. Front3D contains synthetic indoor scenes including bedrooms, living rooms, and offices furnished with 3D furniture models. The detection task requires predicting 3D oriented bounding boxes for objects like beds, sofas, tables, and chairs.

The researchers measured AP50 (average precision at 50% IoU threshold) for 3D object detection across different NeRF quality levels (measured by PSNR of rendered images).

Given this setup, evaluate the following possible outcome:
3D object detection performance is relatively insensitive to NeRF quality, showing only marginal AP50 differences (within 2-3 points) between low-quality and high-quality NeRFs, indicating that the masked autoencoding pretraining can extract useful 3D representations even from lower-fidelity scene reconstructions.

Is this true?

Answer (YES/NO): NO